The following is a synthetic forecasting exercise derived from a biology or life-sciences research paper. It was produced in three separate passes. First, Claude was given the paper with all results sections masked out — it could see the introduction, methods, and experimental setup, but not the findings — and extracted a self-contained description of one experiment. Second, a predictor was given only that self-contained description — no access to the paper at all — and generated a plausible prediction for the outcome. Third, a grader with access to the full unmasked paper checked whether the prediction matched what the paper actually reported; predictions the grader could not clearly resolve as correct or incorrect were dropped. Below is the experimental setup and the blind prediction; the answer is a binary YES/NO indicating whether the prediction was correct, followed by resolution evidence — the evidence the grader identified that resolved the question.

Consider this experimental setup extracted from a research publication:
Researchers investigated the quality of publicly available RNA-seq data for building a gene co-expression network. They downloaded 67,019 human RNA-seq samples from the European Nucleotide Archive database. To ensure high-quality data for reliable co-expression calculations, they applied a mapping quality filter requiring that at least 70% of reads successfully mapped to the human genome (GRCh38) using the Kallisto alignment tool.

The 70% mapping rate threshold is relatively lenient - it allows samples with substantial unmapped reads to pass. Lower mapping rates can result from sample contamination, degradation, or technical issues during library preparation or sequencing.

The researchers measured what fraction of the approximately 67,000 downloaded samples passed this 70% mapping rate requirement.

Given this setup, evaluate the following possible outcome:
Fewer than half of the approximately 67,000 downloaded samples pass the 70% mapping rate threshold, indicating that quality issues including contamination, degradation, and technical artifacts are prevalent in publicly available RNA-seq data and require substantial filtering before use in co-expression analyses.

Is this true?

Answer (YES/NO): NO